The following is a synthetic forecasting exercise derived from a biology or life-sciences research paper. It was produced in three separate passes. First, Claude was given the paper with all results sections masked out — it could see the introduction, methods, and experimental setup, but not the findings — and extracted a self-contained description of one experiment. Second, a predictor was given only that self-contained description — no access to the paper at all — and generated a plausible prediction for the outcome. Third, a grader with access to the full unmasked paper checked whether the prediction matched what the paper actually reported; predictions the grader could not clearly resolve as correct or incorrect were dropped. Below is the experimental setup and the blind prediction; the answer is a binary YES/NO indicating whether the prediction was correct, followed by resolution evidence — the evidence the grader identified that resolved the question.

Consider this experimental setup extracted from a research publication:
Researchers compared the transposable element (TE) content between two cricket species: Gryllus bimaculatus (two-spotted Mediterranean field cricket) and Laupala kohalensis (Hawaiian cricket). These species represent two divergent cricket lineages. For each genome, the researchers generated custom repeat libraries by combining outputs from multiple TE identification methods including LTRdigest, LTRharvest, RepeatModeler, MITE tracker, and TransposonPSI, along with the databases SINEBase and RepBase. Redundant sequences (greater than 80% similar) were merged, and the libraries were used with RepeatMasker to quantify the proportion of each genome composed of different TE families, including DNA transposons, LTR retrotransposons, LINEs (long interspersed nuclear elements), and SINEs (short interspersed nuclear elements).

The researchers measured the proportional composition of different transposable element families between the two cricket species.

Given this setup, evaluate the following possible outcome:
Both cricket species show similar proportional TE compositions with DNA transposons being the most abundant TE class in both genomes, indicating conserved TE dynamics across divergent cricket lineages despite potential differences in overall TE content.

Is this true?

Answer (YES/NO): NO